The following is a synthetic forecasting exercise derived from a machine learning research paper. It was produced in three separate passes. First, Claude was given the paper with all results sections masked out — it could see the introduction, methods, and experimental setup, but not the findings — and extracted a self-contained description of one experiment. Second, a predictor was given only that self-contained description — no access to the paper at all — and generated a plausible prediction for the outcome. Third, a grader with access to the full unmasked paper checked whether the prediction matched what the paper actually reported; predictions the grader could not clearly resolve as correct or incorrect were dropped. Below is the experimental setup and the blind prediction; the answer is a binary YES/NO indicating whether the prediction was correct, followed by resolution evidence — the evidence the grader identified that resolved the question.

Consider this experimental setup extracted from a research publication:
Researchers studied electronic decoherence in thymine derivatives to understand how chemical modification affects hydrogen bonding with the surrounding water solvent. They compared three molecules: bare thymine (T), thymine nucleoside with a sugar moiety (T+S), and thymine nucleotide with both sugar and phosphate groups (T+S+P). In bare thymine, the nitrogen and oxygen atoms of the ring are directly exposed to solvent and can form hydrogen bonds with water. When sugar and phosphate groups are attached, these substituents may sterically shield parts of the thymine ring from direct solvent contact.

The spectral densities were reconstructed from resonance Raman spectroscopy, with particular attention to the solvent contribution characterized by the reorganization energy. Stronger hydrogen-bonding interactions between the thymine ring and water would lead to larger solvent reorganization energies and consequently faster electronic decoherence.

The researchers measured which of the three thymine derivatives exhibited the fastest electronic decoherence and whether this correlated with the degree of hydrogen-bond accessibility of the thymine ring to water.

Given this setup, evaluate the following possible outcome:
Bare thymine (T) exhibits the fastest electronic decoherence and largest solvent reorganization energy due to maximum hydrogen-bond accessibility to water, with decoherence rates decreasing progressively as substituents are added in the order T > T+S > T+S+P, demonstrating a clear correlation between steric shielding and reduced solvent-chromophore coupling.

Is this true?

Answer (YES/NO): NO